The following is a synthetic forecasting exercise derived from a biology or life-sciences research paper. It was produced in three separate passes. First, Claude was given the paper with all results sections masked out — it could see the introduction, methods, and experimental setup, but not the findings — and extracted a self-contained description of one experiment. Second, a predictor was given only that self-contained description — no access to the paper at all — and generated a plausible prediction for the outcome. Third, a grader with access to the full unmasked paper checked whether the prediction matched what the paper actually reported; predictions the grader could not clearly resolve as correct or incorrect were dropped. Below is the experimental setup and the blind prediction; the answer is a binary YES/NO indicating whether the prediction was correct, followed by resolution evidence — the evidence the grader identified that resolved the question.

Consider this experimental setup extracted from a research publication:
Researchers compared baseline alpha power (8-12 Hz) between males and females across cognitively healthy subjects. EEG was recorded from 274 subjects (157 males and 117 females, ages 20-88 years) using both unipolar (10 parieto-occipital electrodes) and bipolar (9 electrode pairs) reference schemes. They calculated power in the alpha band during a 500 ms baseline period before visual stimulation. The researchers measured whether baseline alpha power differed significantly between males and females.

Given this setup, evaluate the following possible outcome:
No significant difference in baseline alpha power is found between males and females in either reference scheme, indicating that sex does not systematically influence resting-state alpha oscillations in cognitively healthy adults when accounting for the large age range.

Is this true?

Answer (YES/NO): NO